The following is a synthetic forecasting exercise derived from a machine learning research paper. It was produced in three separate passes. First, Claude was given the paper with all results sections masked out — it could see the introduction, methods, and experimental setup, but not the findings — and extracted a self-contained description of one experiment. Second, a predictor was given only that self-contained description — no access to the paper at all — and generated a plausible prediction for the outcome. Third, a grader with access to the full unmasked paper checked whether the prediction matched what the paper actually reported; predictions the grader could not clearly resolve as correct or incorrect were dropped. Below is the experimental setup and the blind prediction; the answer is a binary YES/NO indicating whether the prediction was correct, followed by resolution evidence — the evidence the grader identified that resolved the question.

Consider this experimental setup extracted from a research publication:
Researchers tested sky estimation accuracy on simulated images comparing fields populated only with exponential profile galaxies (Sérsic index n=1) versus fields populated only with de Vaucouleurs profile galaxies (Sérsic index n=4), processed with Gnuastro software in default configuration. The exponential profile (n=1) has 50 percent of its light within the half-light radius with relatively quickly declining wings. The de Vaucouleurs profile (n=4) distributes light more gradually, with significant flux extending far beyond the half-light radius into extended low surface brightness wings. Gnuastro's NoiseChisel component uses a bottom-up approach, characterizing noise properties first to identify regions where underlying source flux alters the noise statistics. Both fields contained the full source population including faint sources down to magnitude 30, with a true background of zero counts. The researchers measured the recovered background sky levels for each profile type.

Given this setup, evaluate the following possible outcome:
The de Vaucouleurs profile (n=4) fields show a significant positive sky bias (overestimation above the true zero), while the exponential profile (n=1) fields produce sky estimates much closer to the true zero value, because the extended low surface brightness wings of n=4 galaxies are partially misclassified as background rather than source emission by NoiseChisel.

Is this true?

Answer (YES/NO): NO